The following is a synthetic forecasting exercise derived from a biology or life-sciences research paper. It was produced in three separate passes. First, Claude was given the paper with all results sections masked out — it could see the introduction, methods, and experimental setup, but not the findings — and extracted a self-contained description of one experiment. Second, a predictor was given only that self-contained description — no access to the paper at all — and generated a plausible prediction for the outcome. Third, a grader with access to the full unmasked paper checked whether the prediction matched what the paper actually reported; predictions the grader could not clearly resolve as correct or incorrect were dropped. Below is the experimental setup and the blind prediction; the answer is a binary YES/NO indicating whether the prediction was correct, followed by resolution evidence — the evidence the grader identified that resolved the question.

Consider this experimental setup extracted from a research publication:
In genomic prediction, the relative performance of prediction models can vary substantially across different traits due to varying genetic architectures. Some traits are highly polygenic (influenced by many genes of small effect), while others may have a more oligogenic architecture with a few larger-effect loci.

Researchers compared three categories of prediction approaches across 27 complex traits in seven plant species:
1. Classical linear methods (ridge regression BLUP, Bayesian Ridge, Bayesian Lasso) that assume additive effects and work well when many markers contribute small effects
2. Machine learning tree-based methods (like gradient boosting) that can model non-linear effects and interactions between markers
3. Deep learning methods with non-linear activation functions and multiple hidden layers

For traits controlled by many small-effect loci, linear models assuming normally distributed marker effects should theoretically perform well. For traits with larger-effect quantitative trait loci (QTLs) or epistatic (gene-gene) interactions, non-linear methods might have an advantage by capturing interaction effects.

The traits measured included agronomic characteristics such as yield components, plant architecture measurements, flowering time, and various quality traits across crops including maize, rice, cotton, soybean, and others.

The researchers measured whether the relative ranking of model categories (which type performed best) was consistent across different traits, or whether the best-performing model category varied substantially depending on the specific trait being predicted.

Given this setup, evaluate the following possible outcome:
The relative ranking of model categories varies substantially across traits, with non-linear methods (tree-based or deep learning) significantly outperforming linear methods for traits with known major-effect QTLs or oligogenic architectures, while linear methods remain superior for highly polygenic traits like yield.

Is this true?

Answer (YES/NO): NO